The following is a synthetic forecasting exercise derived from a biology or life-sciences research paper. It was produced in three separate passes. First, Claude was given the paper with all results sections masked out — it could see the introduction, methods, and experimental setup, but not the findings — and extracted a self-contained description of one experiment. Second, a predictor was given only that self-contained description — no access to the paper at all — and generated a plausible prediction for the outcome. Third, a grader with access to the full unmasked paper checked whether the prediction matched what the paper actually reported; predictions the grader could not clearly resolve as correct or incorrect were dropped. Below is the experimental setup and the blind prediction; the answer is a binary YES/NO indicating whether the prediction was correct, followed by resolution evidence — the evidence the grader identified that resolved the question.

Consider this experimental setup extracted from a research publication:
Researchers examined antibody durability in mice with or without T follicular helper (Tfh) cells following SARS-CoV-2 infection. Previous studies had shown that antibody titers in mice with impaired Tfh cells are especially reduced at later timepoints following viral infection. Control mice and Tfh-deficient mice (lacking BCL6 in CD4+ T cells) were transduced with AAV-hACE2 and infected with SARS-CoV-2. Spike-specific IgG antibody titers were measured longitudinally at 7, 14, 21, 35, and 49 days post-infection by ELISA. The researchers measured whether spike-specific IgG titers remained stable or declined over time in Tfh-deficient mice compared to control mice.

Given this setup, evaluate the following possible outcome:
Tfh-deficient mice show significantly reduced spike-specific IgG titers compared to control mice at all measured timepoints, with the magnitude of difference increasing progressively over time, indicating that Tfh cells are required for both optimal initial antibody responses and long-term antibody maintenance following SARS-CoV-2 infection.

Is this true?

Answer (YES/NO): NO